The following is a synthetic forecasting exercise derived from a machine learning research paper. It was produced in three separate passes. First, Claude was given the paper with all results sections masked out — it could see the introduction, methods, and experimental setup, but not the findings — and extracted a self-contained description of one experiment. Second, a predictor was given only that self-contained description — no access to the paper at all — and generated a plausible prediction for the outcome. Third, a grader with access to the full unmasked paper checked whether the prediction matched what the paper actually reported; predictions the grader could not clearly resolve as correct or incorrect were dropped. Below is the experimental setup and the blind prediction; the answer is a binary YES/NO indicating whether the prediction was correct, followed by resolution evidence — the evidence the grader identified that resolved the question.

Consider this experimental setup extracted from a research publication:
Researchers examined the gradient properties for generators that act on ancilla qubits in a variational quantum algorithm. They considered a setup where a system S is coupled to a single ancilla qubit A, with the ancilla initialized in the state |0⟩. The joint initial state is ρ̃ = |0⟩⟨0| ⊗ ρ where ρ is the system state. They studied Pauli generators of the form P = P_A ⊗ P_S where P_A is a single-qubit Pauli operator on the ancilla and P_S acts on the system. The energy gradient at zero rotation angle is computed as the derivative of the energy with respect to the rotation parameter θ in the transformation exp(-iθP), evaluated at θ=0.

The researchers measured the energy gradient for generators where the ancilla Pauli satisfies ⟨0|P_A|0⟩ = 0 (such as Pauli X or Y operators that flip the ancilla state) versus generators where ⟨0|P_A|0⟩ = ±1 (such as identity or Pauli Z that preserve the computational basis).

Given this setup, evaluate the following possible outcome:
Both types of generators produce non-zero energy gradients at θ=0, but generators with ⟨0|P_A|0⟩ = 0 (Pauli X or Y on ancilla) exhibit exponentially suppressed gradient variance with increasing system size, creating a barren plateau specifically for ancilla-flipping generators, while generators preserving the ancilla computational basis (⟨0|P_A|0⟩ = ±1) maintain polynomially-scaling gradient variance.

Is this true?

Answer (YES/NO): NO